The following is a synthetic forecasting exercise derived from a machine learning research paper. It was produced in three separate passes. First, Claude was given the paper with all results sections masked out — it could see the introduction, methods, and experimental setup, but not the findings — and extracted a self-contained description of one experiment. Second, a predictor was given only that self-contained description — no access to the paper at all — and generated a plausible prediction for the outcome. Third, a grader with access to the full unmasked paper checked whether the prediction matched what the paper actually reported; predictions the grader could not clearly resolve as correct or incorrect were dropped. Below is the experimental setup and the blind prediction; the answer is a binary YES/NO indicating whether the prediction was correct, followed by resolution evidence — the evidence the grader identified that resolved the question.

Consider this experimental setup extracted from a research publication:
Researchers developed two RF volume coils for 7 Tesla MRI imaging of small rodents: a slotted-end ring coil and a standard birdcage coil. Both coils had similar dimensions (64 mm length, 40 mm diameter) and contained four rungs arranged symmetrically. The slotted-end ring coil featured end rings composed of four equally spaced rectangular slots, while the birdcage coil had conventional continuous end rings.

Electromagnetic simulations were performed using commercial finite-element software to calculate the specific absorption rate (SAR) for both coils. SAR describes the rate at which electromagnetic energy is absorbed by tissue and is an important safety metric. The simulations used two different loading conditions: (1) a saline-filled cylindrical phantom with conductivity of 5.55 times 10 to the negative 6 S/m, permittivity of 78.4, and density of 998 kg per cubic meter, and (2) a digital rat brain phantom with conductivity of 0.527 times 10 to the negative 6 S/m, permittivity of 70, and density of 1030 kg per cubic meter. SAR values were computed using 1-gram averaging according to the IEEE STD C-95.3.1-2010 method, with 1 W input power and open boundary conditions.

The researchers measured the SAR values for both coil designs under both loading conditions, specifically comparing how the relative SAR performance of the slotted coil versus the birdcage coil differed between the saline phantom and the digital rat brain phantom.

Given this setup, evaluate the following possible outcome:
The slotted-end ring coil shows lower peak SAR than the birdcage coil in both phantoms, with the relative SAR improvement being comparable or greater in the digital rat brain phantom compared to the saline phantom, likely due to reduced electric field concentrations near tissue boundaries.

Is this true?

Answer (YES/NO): NO